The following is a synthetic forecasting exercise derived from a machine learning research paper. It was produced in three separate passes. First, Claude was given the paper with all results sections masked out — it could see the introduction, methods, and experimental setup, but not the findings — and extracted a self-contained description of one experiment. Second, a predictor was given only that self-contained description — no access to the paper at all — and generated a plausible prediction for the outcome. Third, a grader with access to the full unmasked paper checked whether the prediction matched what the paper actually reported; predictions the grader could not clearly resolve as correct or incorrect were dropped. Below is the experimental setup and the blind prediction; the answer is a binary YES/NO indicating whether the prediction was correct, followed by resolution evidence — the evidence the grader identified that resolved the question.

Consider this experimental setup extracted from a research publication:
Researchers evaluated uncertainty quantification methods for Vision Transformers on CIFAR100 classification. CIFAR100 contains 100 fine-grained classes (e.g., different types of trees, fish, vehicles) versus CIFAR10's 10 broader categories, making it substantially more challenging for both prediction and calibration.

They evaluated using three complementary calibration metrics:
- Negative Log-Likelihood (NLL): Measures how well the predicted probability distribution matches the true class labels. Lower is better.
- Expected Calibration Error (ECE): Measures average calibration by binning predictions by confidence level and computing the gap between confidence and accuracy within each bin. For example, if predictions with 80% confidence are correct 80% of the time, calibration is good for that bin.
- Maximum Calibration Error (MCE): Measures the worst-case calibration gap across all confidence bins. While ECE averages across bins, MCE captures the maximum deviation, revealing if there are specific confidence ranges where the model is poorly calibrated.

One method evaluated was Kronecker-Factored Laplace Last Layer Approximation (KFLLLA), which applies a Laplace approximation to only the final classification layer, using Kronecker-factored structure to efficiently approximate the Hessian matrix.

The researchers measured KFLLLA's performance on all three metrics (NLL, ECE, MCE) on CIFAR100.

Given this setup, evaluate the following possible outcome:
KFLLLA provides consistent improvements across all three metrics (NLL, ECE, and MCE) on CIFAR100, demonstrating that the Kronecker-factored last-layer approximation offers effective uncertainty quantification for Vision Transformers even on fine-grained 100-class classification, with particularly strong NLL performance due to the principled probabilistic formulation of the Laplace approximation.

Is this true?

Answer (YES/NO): NO